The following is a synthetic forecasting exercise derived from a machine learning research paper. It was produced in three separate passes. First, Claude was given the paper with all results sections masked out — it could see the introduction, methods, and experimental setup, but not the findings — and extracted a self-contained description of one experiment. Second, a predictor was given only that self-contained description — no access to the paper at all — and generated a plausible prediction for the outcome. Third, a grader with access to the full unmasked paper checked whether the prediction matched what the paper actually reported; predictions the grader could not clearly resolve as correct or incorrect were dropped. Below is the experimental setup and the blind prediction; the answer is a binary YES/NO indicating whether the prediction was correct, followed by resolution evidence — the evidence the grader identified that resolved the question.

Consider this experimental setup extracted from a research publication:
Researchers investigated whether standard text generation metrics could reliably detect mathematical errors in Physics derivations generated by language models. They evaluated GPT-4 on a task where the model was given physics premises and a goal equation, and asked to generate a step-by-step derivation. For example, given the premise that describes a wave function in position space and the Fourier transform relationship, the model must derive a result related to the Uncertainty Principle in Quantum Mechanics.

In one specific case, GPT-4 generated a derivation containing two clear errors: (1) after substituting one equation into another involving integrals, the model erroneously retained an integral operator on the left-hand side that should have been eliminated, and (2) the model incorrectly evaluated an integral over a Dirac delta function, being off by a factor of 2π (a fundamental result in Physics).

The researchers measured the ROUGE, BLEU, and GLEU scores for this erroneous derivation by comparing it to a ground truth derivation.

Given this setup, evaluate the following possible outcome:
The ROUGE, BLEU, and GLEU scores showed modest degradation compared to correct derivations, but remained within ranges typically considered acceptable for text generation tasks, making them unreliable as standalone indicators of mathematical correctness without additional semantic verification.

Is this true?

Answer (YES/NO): NO